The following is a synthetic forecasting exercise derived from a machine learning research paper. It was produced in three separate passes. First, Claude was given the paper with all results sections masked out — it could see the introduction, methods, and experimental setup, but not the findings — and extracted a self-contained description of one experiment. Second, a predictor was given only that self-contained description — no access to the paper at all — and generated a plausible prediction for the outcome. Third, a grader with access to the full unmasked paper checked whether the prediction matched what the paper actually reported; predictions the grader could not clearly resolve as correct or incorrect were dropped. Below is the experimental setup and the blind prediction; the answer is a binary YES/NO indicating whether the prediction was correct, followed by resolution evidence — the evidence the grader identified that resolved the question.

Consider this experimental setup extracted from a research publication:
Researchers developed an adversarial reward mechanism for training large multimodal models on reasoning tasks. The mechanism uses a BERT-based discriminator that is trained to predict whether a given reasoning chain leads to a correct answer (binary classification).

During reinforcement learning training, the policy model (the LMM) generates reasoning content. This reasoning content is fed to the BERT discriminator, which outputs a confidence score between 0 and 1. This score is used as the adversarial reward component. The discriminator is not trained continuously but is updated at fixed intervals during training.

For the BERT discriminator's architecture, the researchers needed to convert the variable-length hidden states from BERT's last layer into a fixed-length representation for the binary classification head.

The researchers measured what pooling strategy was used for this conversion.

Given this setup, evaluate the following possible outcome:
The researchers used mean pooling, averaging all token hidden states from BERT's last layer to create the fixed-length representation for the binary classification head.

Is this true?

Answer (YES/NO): NO